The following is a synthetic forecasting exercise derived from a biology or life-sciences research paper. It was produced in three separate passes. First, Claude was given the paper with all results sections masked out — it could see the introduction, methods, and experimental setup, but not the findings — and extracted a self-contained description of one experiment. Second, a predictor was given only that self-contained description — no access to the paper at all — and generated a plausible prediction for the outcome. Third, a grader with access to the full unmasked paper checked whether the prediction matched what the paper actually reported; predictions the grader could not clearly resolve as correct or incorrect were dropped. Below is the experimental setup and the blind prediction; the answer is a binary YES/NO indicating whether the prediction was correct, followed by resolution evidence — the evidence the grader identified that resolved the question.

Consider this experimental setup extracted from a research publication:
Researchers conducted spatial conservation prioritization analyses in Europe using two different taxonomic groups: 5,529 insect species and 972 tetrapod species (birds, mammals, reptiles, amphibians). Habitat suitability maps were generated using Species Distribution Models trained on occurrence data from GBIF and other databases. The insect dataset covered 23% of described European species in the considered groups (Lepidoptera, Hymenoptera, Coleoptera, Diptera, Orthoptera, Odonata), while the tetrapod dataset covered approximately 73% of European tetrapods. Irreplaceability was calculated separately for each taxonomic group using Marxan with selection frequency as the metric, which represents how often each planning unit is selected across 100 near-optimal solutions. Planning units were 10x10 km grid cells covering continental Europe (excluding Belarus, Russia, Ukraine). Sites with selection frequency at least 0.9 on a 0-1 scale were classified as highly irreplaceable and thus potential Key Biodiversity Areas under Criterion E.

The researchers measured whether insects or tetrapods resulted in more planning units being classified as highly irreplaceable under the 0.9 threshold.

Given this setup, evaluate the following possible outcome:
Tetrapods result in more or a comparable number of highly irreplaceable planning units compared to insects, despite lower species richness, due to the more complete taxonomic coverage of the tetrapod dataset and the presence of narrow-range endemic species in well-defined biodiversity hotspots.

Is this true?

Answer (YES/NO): YES